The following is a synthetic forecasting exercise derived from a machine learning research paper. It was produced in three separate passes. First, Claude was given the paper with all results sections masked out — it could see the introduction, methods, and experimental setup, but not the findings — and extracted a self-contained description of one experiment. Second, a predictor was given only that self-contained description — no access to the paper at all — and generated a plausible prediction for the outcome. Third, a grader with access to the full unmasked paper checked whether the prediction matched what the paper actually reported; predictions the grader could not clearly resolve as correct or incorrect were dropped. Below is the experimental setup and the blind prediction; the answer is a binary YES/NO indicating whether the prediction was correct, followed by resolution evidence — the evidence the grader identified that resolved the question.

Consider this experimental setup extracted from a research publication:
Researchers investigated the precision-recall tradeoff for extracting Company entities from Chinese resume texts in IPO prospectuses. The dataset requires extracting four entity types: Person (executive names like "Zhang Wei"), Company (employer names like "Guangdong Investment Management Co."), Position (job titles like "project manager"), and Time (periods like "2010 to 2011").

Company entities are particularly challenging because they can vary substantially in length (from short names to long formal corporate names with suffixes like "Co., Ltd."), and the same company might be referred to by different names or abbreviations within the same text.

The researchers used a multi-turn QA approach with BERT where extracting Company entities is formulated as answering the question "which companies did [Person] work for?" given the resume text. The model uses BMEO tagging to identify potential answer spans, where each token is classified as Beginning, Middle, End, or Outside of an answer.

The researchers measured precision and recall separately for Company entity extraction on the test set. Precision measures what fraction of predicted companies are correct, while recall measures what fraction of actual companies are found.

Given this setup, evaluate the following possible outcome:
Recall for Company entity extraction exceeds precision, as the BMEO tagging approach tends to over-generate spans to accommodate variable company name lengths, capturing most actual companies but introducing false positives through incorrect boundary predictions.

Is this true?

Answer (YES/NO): YES